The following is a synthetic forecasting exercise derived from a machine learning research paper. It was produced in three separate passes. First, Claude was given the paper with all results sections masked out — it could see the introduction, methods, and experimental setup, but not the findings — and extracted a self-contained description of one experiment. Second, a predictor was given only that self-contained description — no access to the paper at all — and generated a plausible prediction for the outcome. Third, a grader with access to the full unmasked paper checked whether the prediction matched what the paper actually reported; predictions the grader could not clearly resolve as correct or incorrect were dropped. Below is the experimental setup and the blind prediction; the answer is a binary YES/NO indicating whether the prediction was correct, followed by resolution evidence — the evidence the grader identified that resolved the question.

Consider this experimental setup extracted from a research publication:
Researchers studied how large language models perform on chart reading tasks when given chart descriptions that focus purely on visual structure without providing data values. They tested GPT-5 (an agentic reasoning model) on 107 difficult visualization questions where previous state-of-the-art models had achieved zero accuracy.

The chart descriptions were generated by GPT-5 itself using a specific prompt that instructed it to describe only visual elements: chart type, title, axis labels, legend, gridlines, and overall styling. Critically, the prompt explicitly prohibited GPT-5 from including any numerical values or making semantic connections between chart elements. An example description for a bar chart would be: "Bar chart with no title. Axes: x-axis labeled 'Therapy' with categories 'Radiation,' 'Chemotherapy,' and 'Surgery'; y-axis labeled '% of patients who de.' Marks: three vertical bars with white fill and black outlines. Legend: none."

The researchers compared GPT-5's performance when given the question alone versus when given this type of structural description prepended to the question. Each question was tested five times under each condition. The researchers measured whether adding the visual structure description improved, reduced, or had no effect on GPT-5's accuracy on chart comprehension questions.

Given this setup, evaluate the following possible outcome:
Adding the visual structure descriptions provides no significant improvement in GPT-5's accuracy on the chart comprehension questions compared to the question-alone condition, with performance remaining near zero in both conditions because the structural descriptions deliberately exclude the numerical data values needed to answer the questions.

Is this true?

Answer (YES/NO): NO